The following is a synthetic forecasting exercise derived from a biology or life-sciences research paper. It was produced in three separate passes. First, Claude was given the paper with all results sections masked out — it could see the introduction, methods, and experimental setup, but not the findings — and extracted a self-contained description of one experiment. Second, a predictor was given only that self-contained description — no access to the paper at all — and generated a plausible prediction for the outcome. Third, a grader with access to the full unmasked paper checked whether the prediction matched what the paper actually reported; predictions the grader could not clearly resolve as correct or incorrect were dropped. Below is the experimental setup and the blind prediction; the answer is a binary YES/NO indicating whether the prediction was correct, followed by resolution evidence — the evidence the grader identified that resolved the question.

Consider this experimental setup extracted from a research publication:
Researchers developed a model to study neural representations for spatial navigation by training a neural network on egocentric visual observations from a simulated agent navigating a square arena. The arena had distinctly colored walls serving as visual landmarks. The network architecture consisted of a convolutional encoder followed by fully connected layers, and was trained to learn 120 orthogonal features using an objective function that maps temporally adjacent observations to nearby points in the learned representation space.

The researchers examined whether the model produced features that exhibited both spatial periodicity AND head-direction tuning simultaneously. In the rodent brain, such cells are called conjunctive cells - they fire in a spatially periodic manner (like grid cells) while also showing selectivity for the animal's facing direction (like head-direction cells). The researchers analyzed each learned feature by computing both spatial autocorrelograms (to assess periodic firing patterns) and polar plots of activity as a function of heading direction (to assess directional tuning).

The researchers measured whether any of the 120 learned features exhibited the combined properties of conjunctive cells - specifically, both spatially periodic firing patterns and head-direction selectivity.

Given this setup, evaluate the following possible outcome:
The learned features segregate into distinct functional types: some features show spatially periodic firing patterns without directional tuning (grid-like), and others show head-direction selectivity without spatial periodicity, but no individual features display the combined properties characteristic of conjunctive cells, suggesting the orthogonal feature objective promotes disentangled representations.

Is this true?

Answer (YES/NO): NO